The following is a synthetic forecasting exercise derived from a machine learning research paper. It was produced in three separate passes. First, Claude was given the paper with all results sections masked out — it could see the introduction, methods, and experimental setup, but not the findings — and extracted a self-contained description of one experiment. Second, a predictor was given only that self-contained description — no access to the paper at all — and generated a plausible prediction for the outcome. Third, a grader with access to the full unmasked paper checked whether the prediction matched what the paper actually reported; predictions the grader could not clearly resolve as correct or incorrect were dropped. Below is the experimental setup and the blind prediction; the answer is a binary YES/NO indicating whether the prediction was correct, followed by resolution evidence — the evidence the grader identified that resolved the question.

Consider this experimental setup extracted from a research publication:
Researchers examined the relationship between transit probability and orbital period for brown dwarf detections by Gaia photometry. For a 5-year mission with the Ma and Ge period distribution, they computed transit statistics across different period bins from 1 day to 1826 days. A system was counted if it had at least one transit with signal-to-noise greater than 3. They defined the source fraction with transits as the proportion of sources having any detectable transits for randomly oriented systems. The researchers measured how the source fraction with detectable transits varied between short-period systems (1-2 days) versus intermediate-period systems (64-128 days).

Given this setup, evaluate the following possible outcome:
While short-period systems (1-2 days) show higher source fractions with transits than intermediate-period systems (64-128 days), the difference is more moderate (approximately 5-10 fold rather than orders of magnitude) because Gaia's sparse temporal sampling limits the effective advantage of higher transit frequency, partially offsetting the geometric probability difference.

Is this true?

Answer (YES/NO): NO